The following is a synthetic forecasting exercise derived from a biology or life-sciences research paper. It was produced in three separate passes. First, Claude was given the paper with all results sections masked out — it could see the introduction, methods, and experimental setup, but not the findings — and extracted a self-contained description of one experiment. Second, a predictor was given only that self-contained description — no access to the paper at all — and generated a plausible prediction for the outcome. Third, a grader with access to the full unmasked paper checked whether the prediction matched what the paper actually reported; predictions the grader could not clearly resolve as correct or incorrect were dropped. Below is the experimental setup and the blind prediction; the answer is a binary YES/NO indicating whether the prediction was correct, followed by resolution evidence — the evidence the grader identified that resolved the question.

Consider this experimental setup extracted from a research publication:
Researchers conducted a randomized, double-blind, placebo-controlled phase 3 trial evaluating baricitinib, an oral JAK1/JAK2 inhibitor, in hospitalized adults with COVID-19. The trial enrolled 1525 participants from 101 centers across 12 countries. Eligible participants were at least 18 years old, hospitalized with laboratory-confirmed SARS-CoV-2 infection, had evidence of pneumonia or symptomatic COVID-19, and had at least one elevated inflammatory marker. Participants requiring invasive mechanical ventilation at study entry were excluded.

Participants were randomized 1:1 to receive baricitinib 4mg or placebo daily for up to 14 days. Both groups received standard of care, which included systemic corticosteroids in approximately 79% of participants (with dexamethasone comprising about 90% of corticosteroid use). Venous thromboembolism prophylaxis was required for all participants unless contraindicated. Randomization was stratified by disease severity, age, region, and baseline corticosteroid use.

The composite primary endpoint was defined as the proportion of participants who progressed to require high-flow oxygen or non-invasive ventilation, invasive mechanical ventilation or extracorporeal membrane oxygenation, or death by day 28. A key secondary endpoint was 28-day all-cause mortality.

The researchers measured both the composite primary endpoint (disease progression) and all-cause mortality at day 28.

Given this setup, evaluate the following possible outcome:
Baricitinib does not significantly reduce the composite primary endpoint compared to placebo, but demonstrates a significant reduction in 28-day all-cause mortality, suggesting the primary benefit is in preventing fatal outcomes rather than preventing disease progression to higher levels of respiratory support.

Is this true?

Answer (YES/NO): YES